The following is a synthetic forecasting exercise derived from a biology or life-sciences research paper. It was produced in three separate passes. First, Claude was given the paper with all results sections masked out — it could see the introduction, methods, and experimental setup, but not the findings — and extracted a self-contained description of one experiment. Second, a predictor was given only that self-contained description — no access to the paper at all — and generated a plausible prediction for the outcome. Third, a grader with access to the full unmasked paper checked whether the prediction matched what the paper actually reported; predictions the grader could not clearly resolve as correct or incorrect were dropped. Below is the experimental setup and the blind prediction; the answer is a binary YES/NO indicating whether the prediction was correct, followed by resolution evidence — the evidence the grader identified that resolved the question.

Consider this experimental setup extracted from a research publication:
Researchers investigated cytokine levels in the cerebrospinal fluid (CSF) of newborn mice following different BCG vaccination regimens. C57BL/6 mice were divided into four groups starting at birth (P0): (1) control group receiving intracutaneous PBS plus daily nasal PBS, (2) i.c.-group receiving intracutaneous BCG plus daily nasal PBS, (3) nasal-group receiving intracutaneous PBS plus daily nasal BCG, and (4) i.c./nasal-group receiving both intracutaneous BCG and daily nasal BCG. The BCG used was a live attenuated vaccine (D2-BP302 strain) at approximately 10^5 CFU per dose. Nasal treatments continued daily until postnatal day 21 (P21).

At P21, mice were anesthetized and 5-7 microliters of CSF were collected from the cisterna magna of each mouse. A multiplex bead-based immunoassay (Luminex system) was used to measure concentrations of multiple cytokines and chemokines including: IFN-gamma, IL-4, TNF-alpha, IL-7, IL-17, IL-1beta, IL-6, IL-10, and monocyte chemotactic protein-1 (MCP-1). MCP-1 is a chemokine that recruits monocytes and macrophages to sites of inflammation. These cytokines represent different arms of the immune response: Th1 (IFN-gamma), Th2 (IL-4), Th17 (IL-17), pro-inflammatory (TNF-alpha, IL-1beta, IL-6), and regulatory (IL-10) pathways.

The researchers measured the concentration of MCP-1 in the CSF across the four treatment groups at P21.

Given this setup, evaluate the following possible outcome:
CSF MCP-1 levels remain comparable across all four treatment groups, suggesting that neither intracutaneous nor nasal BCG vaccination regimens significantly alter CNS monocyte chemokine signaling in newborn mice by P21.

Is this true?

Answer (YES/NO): NO